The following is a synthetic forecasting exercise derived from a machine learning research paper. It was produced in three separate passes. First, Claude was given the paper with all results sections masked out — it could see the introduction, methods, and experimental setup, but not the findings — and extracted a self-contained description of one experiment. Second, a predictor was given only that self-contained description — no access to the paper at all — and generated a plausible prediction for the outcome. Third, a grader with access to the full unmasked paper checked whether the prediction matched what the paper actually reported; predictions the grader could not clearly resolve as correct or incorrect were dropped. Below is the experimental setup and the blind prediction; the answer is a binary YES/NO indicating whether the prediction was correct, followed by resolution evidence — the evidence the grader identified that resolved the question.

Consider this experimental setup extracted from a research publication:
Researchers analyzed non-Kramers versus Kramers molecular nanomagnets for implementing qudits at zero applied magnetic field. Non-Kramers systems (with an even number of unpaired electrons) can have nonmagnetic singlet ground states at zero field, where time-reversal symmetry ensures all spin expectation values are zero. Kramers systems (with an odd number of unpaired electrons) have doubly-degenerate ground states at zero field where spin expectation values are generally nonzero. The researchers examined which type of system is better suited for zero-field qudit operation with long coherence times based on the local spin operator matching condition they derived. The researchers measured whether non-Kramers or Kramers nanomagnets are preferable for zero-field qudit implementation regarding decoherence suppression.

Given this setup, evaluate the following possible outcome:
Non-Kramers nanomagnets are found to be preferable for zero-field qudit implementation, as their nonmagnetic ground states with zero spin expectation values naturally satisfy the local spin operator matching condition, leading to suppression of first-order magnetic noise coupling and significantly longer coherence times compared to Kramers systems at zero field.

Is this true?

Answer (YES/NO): YES